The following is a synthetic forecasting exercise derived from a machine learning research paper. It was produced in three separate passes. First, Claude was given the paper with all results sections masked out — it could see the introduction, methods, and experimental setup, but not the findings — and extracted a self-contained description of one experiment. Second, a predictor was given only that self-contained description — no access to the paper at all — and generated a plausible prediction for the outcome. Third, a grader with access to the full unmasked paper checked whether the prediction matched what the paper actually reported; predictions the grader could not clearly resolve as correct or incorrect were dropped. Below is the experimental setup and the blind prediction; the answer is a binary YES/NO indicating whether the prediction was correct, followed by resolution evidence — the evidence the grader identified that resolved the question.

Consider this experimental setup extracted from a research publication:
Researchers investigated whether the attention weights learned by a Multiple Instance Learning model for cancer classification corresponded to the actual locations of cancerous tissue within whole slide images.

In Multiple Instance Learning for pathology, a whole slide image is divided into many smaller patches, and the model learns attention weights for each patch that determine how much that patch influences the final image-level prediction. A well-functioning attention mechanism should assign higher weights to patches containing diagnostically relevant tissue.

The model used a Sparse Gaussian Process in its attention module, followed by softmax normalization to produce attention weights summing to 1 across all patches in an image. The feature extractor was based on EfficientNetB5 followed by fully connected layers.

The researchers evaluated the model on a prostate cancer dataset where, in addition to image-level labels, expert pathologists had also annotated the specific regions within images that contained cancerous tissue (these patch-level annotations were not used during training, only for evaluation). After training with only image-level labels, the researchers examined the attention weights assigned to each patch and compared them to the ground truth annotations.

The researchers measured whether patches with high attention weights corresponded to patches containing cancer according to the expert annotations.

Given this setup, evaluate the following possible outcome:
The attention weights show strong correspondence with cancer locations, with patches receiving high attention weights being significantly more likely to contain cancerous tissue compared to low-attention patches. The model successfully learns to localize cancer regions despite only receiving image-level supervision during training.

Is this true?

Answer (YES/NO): YES